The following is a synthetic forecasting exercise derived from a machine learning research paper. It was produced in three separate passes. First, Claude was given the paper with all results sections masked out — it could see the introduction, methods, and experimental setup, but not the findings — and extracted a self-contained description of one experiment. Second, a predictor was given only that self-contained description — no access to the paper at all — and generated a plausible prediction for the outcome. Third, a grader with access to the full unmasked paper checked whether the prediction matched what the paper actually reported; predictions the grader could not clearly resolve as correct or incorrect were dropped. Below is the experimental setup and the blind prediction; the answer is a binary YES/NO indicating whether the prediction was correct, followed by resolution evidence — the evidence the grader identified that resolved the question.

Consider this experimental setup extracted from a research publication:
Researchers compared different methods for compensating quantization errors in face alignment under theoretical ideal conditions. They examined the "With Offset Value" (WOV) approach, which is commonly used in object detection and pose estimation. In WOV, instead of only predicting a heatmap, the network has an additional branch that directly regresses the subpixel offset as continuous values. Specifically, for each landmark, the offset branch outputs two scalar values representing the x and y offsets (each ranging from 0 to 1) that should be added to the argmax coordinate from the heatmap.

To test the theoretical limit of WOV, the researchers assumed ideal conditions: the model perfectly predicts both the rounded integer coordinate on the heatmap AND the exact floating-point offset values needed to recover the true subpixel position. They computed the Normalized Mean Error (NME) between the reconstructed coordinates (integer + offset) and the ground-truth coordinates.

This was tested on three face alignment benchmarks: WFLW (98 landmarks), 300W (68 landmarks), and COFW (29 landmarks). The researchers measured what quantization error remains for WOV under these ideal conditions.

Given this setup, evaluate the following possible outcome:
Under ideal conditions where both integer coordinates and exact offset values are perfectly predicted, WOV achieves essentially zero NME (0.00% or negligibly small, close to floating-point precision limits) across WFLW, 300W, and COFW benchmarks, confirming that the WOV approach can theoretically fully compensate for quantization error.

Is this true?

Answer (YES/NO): YES